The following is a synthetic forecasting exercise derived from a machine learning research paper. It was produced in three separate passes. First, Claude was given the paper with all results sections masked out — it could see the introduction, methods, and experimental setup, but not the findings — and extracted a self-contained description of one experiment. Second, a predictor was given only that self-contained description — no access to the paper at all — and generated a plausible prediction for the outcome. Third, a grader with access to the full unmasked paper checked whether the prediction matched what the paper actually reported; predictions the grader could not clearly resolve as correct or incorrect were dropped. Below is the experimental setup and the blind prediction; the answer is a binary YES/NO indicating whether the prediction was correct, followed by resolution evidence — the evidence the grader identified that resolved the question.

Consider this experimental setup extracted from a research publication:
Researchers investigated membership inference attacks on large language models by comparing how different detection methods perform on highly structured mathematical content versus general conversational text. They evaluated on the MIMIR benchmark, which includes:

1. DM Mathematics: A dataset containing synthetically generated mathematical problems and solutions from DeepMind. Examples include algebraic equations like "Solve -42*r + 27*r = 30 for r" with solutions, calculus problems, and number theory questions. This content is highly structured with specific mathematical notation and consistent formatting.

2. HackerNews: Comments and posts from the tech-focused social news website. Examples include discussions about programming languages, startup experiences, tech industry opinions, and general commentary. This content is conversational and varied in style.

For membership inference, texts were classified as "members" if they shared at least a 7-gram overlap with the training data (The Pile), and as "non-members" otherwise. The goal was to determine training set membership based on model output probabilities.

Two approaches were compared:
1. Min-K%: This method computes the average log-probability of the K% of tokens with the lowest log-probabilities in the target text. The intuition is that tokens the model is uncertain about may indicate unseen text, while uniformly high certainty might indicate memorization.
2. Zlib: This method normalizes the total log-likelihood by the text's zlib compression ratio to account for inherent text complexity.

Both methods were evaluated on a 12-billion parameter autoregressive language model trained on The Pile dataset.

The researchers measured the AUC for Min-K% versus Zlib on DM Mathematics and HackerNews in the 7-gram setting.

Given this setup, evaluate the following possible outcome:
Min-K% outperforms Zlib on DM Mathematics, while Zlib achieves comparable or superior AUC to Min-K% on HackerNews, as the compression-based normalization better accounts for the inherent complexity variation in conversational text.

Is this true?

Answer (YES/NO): NO